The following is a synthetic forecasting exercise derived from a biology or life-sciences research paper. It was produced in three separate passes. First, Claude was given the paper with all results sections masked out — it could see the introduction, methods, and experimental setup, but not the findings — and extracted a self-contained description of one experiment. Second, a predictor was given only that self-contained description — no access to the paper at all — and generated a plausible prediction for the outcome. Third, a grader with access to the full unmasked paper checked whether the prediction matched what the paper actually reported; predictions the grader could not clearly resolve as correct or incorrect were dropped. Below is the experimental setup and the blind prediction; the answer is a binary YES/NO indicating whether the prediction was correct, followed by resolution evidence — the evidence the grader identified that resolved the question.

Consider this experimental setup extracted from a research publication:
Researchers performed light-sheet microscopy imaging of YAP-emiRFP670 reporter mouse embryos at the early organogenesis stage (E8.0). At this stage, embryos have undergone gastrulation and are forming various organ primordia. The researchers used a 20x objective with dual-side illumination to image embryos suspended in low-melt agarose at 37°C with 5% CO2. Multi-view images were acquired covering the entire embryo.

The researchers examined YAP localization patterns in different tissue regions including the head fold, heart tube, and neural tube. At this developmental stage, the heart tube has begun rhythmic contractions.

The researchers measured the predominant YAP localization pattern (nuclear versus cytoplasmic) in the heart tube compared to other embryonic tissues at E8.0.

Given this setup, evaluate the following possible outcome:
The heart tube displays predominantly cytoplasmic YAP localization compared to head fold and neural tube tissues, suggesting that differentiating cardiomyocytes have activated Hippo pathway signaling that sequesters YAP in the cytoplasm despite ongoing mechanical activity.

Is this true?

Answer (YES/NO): NO